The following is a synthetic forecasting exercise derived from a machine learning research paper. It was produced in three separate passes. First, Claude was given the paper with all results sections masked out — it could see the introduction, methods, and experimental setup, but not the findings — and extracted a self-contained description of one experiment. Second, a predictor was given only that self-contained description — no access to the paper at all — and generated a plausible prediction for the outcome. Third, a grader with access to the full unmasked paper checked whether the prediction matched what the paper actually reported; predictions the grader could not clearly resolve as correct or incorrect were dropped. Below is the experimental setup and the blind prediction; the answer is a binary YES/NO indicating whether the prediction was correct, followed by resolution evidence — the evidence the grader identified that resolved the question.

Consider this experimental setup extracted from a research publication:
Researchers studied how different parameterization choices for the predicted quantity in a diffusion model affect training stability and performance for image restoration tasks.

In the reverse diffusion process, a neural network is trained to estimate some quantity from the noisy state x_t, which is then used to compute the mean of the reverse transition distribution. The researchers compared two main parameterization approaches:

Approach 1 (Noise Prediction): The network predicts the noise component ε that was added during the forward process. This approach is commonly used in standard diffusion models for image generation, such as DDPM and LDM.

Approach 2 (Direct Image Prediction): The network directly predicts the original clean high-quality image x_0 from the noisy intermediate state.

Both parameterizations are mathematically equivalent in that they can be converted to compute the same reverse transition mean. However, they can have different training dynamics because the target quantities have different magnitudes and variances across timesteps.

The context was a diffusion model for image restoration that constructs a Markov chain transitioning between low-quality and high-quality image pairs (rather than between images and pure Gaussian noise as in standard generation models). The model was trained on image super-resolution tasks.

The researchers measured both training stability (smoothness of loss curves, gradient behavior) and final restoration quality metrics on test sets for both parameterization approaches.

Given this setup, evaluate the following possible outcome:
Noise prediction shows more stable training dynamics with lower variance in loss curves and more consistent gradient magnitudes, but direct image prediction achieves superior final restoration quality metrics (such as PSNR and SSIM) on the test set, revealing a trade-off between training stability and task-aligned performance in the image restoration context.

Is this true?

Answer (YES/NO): NO